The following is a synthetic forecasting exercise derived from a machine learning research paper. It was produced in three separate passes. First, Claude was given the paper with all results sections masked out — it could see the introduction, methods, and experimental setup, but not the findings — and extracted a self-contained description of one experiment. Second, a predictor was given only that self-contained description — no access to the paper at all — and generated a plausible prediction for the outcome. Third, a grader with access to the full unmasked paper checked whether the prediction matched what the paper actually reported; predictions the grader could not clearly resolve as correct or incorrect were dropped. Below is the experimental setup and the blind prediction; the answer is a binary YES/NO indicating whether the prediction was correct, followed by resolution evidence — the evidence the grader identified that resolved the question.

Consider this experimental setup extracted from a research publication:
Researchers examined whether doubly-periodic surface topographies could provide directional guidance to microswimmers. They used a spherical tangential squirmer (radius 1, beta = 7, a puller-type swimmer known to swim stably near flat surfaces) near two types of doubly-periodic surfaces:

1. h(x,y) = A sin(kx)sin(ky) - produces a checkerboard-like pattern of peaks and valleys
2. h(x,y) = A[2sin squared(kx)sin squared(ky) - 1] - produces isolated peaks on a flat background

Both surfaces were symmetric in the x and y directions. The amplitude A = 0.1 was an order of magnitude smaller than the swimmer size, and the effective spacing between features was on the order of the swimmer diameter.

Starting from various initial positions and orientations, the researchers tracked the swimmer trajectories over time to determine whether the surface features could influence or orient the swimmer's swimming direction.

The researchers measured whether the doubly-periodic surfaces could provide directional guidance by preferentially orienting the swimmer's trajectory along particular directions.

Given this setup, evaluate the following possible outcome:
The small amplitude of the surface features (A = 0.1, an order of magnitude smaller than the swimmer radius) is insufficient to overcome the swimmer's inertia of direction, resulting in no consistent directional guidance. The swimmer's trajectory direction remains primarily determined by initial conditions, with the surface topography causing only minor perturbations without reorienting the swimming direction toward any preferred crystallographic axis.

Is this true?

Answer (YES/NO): NO